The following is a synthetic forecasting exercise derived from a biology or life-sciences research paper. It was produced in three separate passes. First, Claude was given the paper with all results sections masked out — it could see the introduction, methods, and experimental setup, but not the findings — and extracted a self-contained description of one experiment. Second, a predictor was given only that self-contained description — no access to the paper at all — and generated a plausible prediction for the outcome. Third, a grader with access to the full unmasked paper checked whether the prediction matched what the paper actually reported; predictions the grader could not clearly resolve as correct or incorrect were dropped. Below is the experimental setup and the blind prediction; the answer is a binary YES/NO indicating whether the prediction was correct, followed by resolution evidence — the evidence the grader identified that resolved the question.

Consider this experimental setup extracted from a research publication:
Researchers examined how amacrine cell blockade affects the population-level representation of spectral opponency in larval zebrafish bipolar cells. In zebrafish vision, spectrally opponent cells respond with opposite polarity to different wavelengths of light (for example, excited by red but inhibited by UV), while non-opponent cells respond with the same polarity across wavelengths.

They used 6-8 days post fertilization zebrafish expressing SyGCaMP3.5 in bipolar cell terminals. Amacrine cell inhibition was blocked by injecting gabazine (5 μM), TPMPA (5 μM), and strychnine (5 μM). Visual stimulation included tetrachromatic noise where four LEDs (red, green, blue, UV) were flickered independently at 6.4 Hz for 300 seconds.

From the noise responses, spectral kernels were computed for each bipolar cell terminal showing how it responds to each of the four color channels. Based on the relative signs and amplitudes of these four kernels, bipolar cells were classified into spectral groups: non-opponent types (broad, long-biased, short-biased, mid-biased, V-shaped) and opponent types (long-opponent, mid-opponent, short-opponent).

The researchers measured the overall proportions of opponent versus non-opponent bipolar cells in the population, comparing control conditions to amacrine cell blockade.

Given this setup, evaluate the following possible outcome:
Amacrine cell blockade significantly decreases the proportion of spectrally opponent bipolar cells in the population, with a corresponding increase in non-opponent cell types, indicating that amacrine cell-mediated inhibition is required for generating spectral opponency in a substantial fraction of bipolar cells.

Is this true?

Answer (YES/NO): NO